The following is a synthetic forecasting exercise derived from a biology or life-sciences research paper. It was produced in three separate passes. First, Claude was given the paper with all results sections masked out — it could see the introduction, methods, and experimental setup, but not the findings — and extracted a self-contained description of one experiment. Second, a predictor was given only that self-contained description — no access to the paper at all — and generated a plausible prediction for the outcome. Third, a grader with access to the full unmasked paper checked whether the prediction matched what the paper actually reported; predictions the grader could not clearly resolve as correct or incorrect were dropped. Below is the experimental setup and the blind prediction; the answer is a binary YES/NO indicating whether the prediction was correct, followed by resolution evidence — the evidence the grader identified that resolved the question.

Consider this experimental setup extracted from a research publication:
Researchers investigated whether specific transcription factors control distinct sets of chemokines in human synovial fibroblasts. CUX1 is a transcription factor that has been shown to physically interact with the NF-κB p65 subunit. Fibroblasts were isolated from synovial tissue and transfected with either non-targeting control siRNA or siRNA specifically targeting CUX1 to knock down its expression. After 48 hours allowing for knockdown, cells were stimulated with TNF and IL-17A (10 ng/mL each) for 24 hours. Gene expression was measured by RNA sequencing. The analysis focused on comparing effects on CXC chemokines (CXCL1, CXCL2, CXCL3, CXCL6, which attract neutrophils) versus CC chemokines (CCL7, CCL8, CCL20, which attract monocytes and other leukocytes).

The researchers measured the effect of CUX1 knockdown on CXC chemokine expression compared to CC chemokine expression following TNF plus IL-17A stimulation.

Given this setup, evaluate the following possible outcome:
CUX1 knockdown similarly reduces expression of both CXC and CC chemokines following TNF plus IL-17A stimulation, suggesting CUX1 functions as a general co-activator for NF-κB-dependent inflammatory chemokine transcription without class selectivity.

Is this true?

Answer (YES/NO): NO